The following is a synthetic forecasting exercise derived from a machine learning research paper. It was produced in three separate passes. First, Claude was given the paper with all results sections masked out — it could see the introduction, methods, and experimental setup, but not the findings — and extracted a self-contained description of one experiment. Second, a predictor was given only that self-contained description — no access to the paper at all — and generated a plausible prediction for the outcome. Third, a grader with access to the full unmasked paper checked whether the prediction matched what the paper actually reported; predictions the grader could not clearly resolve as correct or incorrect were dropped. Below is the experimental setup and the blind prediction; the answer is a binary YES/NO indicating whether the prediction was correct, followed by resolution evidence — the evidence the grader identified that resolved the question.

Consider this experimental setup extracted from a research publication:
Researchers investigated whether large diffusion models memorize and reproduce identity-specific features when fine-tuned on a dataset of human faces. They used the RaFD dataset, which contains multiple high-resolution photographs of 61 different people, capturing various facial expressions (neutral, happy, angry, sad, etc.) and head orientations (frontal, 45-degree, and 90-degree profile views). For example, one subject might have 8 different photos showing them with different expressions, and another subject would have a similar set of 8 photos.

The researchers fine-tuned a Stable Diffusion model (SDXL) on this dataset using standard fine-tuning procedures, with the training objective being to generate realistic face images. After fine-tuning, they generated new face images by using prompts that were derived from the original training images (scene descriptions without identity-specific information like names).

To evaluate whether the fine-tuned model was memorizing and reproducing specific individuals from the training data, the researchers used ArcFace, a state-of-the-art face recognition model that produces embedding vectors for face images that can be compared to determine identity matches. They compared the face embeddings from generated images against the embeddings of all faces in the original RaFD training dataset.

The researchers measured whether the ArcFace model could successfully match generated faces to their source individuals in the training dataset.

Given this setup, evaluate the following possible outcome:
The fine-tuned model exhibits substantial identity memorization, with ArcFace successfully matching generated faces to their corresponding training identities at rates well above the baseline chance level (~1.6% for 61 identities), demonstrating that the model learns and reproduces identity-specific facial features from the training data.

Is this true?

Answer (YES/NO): NO